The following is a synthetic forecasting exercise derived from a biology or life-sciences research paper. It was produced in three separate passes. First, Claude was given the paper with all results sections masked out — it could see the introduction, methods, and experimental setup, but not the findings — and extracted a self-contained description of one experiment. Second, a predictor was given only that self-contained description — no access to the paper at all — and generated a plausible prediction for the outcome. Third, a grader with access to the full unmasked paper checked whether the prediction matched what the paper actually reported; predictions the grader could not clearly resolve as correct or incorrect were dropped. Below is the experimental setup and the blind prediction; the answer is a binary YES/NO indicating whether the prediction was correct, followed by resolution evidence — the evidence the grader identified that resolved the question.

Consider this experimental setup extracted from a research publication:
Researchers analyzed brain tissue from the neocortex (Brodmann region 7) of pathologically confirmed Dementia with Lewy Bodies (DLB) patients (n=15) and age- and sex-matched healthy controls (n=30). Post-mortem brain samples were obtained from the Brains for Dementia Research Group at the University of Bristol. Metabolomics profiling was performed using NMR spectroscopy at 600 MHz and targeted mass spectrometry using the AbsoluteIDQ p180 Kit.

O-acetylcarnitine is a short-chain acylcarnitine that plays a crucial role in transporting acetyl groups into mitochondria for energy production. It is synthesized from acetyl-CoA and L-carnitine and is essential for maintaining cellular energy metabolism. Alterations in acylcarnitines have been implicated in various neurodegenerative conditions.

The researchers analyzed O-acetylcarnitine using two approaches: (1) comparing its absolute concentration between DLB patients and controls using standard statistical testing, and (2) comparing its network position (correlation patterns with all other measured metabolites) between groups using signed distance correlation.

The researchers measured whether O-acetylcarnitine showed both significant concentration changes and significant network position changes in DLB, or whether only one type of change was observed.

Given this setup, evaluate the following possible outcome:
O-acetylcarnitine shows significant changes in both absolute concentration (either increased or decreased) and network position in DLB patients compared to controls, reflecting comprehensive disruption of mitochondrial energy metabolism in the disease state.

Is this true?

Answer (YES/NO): NO